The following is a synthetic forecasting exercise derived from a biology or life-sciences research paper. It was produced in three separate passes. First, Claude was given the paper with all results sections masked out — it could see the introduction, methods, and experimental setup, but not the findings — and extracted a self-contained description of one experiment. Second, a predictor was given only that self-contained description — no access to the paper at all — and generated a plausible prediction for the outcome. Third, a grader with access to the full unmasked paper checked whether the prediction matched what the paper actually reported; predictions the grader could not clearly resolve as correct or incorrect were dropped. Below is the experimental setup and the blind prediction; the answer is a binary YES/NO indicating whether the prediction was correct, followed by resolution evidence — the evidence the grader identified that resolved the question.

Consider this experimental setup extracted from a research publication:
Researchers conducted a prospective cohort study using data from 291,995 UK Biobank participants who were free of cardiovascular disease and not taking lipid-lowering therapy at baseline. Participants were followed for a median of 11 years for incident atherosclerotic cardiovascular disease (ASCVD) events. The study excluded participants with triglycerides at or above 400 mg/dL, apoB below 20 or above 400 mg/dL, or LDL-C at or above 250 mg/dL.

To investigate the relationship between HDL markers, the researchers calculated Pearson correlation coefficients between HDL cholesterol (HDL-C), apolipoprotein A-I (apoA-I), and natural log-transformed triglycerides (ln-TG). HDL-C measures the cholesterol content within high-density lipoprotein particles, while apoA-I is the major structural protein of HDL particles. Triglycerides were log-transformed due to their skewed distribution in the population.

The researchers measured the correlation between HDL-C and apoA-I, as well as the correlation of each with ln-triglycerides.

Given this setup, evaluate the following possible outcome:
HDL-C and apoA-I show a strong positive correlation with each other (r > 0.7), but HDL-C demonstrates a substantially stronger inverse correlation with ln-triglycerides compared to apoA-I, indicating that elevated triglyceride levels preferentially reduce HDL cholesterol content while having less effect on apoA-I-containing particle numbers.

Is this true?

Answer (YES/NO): YES